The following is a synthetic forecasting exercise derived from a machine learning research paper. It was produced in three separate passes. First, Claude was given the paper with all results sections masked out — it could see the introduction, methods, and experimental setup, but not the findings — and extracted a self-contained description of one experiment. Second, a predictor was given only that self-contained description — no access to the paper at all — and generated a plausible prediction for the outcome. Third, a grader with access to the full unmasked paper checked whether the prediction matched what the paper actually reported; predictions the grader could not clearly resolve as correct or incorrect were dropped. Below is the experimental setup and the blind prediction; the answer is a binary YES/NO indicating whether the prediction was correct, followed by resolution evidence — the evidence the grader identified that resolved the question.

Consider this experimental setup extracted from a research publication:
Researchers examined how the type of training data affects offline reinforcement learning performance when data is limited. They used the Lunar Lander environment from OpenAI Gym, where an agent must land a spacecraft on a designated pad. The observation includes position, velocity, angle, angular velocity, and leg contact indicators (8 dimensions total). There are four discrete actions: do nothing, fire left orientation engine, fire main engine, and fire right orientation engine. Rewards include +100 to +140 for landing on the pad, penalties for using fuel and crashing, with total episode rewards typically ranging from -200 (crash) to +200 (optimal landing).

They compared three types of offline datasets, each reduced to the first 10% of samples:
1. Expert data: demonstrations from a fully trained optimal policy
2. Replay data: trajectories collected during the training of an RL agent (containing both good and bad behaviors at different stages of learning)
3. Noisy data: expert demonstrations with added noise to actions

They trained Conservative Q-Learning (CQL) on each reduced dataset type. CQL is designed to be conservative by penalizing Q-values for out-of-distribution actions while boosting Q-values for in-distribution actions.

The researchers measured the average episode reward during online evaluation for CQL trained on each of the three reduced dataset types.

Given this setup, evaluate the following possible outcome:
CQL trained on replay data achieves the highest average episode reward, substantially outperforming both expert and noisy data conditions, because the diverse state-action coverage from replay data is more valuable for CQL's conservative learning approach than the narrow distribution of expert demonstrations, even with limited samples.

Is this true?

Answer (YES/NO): NO